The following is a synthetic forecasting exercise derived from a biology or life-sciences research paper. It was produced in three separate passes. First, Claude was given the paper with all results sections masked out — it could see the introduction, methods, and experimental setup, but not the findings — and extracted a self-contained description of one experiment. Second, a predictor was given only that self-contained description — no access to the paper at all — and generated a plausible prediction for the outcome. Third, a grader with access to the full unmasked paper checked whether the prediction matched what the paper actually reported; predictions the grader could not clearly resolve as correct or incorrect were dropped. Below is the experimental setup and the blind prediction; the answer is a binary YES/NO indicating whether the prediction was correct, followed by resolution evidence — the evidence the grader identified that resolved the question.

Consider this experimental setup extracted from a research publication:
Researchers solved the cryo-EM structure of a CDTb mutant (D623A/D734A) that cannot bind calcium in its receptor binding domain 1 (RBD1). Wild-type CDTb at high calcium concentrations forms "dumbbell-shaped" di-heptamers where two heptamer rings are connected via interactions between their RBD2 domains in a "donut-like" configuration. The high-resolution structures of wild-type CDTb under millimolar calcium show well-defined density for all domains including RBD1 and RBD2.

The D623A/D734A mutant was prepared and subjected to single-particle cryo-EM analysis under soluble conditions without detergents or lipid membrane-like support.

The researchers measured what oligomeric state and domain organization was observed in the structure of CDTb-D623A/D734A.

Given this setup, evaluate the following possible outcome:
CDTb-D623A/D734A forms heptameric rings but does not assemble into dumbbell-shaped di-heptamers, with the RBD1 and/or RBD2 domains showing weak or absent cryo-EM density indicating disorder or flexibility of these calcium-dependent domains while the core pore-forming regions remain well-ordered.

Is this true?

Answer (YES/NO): YES